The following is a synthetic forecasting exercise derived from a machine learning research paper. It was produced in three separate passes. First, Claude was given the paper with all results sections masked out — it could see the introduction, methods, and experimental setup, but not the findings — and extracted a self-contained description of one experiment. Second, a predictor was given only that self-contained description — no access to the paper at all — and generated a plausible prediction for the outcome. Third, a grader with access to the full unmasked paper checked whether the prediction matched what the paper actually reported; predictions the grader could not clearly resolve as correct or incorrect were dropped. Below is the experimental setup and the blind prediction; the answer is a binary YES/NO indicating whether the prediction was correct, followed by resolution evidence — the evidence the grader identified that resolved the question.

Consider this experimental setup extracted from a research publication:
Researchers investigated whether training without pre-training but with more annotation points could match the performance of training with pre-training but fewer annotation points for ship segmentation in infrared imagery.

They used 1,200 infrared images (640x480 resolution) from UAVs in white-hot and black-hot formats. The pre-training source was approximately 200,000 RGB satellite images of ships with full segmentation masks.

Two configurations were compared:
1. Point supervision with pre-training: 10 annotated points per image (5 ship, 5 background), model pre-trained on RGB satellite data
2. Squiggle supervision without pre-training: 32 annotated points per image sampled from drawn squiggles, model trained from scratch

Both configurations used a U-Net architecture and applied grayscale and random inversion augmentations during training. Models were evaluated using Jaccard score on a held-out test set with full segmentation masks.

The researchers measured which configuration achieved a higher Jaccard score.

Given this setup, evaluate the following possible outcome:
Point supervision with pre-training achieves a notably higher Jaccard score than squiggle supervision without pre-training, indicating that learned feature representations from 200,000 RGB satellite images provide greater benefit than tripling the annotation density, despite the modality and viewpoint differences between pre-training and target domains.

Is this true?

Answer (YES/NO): NO